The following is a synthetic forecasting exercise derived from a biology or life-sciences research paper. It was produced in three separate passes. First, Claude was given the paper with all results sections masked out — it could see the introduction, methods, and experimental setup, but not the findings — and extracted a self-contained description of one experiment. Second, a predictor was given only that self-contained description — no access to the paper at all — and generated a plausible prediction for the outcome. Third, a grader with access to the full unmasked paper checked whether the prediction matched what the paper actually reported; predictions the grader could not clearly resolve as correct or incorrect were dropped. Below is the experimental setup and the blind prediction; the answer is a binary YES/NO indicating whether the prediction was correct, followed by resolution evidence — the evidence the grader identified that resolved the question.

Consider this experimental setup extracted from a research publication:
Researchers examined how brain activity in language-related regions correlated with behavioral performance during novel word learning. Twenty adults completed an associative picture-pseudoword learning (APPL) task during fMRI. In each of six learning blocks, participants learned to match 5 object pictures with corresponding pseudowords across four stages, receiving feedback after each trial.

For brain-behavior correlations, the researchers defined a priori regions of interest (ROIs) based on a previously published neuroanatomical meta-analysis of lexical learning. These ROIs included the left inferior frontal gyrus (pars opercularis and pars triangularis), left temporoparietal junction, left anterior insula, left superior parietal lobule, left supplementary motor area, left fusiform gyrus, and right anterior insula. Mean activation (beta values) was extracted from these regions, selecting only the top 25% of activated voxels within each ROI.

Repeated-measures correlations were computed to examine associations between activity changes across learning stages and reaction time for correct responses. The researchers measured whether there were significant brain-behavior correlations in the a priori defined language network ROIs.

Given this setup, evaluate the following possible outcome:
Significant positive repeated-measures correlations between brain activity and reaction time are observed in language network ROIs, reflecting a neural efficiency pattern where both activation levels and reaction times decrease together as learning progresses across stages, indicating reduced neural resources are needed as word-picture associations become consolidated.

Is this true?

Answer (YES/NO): YES